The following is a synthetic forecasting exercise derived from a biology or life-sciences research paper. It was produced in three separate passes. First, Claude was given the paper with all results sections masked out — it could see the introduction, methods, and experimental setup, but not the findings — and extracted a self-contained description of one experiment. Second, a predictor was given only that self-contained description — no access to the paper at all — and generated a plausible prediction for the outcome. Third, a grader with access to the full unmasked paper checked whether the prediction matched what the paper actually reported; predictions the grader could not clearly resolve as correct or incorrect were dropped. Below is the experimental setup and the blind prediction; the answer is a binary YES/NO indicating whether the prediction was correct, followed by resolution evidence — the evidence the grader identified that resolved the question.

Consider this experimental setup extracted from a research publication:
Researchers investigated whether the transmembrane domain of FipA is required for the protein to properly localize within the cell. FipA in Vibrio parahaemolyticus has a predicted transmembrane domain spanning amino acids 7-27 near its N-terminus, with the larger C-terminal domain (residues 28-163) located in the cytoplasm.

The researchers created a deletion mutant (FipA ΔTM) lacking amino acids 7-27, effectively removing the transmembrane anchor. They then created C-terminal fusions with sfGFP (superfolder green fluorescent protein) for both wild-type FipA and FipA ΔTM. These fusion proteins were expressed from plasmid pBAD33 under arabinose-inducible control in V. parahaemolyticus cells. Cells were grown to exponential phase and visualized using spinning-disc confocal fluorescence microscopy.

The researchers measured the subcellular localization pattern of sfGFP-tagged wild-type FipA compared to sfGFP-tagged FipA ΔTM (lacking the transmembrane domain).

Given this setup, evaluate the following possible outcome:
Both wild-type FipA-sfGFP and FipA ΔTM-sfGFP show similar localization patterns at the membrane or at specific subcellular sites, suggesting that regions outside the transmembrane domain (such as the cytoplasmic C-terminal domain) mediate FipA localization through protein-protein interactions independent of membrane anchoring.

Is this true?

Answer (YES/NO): NO